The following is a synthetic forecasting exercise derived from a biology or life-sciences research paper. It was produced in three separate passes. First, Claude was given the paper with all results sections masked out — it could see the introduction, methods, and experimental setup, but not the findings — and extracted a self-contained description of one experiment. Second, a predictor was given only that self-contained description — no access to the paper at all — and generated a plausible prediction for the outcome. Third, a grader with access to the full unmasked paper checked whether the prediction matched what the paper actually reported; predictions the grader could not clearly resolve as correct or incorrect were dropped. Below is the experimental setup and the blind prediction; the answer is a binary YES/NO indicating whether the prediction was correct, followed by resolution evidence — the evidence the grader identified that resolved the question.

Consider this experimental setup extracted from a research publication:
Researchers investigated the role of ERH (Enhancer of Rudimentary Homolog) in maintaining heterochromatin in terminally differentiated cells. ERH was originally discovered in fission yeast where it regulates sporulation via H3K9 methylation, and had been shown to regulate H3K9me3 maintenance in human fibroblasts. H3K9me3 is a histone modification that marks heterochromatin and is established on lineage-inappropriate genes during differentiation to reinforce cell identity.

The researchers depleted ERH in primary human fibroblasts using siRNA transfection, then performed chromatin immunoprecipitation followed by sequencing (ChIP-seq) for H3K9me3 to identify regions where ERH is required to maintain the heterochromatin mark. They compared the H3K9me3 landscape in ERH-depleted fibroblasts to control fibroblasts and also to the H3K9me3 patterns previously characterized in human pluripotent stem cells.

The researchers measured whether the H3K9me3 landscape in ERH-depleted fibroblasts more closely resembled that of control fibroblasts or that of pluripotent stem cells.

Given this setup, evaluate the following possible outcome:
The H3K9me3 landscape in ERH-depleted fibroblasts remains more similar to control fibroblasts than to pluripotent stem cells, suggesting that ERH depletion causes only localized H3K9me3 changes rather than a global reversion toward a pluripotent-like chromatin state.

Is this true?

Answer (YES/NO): NO